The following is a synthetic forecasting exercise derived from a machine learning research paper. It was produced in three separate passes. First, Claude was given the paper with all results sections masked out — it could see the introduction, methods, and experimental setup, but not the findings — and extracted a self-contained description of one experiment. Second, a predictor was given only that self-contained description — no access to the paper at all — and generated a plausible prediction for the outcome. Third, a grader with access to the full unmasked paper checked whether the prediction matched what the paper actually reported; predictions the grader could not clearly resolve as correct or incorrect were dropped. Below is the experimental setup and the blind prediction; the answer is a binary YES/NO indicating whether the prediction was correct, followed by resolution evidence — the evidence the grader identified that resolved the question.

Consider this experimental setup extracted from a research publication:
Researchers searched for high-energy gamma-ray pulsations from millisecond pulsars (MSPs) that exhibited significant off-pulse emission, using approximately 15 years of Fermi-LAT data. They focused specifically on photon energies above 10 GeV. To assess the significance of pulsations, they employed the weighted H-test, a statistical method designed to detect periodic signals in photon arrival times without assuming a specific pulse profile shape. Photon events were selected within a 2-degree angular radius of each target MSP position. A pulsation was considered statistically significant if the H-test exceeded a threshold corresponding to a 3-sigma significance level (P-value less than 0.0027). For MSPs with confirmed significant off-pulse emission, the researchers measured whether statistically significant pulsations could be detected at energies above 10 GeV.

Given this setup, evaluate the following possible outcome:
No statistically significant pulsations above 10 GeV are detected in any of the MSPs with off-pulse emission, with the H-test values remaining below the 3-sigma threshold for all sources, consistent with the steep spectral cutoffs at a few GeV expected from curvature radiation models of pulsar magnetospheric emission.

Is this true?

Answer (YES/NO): NO